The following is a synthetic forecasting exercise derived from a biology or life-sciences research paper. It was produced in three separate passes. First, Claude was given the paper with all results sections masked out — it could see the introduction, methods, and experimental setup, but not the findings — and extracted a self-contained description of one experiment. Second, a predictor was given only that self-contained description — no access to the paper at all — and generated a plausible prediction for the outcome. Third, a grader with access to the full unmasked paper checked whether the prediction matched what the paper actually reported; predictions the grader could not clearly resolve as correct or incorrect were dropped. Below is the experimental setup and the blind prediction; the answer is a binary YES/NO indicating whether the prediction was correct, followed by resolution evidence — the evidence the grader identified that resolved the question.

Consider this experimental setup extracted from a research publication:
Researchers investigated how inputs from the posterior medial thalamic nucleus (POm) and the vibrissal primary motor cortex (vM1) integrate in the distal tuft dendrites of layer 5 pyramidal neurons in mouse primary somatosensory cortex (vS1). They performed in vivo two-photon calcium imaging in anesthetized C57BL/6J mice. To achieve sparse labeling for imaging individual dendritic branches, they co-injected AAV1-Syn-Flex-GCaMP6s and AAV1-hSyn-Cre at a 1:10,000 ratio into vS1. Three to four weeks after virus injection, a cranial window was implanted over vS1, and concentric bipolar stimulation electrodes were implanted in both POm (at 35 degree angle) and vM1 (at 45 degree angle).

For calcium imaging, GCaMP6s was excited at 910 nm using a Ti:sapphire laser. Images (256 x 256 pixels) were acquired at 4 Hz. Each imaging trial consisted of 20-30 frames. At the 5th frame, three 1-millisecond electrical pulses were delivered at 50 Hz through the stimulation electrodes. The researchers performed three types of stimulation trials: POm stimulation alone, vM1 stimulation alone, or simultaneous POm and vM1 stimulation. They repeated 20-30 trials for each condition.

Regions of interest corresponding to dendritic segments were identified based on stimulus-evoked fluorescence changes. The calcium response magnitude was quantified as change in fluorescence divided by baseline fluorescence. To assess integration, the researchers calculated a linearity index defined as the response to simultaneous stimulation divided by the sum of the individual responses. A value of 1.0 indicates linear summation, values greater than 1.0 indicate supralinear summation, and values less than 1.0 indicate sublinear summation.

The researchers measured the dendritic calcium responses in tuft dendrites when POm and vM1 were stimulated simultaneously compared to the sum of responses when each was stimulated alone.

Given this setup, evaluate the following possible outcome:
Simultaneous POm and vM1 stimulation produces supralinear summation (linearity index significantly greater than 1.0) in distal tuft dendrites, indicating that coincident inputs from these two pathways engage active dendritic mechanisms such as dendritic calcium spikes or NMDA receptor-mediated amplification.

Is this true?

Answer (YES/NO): NO